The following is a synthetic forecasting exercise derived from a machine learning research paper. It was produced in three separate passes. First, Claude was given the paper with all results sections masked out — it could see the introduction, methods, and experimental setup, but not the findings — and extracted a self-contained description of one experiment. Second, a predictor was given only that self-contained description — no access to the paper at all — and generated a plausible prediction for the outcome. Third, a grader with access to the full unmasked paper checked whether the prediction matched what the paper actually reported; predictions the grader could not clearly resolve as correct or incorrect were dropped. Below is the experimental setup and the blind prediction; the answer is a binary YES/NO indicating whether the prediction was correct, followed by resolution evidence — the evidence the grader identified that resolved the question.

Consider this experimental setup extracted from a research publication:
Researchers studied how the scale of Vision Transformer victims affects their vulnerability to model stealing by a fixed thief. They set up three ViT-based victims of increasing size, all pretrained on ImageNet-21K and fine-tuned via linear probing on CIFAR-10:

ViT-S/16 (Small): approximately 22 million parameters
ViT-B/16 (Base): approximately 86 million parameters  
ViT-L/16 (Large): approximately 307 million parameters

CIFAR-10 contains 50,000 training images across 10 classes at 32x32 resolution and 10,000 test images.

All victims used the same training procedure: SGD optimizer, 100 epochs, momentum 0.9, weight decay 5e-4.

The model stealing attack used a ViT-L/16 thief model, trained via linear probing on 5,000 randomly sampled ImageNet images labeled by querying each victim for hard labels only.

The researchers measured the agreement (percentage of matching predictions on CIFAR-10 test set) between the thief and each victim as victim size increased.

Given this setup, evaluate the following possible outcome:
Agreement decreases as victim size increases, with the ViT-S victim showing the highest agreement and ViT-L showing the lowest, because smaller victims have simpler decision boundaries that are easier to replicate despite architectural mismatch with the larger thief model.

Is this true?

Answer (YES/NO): NO